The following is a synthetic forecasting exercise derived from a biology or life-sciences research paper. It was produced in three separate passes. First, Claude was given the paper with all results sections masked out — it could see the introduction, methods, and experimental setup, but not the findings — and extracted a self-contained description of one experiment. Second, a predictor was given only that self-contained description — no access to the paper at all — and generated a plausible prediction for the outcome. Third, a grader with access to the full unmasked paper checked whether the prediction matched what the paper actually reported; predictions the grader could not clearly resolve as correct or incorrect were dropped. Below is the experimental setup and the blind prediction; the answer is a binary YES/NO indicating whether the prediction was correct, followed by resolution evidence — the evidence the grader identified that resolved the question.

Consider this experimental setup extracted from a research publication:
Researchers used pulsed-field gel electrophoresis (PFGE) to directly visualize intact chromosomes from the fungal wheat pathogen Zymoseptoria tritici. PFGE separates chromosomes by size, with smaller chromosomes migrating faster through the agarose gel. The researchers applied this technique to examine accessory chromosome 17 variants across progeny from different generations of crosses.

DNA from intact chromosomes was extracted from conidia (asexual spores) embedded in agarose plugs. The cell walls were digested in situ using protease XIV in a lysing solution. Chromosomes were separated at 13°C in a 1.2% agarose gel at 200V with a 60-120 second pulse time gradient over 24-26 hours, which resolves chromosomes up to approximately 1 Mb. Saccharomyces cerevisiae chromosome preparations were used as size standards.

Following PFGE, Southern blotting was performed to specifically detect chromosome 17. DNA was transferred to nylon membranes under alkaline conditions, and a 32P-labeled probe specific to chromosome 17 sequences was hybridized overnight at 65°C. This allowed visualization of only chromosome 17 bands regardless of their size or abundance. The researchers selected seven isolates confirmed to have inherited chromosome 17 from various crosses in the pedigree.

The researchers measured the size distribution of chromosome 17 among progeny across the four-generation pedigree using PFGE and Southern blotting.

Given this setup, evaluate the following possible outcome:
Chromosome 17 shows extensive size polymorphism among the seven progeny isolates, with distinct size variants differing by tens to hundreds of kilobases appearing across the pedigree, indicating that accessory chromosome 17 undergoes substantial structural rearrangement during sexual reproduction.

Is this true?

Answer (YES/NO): YES